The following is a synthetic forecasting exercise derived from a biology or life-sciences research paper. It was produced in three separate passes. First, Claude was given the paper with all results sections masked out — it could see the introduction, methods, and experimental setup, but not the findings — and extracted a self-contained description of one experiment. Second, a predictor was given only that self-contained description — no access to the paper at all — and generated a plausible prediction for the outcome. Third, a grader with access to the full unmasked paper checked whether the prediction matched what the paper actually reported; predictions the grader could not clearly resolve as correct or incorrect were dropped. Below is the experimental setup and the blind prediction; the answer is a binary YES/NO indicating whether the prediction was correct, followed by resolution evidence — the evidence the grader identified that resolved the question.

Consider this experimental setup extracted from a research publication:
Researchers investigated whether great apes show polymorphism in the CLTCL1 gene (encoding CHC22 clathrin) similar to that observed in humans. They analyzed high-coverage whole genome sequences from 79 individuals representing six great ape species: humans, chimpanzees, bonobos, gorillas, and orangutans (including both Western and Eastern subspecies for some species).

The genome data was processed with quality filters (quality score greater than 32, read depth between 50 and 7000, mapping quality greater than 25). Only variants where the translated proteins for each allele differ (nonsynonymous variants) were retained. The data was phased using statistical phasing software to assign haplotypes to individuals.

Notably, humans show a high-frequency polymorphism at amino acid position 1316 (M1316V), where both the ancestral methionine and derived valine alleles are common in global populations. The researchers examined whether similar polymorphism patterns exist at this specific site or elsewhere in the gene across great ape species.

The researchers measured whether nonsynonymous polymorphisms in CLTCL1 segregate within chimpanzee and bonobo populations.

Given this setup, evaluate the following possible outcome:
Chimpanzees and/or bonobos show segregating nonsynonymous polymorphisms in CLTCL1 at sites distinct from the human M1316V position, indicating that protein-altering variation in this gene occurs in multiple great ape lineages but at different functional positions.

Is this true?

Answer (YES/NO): NO